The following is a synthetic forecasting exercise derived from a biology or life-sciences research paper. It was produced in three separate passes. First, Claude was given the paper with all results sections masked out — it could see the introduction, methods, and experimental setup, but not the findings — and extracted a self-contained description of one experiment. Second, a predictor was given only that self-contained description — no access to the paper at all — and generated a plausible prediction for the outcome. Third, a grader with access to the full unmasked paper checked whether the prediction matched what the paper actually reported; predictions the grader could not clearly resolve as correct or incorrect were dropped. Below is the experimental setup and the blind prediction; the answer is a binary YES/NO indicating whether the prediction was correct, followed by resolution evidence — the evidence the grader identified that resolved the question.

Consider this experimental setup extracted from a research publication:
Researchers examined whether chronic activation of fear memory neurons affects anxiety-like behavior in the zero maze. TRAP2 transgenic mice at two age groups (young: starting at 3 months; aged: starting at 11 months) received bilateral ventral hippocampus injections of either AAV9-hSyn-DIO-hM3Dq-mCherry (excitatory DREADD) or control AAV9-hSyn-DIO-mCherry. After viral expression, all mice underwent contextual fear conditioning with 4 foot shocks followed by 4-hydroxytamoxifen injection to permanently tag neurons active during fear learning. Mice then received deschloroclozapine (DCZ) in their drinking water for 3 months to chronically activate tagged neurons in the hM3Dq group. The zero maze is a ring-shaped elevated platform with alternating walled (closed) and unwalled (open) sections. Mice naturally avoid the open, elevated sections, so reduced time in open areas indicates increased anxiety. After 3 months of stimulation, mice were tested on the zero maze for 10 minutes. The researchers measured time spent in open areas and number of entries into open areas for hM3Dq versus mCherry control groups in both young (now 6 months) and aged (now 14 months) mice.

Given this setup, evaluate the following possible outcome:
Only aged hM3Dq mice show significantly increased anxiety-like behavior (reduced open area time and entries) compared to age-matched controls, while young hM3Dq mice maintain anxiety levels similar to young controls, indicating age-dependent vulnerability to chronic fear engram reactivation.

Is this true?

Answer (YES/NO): NO